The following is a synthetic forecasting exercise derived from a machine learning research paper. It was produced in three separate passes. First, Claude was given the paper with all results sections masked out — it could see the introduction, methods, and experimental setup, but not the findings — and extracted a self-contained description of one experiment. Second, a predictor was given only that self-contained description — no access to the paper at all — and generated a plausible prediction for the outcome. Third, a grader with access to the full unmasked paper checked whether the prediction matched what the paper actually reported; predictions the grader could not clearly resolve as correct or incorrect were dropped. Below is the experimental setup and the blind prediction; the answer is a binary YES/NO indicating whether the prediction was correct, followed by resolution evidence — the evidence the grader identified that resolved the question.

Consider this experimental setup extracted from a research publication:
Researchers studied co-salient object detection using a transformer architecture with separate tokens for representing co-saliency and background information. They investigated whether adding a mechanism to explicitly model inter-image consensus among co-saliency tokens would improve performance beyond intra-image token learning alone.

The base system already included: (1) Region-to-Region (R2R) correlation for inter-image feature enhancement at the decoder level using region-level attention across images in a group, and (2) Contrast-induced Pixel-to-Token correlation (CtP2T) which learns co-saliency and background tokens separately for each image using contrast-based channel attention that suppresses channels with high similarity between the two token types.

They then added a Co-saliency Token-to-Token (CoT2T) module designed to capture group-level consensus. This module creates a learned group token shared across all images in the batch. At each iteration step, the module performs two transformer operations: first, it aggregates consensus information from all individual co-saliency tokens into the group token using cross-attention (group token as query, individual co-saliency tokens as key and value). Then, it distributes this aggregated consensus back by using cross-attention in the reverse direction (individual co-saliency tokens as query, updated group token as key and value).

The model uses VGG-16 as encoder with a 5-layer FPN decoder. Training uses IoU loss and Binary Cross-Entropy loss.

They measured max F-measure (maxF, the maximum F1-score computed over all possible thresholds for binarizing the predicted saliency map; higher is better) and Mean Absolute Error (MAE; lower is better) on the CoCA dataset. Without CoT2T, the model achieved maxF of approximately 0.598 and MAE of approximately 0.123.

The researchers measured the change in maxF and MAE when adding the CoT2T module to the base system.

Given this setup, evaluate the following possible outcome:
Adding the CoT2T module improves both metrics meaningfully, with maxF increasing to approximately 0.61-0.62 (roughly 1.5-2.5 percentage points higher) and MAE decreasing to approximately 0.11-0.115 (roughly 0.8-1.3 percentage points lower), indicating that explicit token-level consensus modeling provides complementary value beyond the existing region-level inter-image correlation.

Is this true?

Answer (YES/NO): NO